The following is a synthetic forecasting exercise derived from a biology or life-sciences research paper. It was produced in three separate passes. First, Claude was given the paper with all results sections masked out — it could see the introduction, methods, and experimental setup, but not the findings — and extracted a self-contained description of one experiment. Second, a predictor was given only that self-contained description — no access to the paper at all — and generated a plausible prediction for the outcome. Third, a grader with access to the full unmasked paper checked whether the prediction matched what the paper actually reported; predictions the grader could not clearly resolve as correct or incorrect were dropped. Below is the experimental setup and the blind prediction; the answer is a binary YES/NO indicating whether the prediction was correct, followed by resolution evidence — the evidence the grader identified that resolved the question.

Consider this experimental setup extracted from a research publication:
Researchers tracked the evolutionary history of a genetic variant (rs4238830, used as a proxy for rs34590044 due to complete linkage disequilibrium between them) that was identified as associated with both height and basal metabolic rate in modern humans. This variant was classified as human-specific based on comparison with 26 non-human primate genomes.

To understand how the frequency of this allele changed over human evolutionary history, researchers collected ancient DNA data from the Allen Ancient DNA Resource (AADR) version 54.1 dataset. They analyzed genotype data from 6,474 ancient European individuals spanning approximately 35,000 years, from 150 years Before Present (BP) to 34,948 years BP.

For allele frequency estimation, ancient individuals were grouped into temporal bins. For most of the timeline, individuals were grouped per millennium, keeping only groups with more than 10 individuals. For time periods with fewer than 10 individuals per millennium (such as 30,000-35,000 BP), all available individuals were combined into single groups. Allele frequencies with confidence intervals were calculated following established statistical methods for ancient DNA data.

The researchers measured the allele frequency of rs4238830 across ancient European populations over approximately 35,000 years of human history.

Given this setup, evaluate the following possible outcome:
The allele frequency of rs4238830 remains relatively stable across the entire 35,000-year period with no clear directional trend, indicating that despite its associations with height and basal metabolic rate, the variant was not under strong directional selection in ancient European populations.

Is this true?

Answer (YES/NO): NO